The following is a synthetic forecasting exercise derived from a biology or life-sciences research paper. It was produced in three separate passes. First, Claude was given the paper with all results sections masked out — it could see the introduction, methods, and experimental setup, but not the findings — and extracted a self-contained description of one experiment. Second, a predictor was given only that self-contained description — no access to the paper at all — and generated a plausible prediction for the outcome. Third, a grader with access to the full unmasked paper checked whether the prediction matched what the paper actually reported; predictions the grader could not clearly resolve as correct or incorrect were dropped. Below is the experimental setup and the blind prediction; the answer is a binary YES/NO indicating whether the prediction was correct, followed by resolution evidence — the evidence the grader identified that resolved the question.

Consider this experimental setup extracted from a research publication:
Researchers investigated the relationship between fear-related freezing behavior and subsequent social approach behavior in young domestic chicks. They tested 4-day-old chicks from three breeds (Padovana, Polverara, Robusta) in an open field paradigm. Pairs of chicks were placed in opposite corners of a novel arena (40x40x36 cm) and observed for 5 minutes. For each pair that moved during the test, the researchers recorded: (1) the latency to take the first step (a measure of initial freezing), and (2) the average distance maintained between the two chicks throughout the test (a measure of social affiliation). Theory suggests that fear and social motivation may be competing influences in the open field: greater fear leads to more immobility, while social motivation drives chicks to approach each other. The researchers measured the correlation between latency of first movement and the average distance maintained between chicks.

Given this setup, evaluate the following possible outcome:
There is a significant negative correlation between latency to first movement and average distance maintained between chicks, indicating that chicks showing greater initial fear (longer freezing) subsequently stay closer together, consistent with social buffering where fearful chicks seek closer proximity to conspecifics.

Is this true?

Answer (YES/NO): NO